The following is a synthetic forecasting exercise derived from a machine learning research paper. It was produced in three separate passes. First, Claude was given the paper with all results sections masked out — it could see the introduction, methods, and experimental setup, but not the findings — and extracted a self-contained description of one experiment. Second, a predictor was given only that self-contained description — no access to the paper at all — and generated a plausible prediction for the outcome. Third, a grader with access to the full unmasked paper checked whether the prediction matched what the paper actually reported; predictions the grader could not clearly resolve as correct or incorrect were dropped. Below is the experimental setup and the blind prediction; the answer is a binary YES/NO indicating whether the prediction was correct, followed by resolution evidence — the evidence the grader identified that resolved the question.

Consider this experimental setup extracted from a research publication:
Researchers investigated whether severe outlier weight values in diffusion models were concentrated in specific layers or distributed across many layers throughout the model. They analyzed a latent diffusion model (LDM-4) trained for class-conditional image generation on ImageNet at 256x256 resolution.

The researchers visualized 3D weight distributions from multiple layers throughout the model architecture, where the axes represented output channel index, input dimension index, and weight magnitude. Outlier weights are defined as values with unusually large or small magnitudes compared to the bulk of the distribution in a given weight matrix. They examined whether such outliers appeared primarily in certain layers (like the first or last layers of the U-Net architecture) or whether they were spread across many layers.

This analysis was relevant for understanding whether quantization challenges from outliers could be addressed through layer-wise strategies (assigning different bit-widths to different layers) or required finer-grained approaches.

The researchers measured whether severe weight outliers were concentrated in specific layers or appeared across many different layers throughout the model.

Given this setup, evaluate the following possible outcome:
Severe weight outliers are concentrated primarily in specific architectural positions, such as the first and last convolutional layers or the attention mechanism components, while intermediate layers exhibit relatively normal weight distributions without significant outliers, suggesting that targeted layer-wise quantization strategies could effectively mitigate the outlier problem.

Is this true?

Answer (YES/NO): NO